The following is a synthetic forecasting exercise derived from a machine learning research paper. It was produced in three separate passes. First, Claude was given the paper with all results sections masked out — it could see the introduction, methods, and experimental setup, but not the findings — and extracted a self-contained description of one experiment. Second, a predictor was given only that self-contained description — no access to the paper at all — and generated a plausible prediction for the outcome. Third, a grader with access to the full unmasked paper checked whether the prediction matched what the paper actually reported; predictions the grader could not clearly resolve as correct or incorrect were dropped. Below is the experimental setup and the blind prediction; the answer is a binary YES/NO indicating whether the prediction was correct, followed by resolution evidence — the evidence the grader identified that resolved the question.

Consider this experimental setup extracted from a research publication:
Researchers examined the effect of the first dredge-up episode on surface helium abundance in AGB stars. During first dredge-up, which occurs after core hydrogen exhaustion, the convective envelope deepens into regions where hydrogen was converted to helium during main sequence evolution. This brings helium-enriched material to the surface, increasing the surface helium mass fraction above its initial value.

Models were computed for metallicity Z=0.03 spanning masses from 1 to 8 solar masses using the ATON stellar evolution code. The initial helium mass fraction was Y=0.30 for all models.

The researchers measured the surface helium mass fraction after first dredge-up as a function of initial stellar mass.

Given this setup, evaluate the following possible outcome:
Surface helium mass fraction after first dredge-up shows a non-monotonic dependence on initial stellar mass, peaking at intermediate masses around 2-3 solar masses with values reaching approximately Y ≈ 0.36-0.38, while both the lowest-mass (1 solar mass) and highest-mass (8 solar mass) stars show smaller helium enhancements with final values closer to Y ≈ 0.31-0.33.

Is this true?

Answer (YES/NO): NO